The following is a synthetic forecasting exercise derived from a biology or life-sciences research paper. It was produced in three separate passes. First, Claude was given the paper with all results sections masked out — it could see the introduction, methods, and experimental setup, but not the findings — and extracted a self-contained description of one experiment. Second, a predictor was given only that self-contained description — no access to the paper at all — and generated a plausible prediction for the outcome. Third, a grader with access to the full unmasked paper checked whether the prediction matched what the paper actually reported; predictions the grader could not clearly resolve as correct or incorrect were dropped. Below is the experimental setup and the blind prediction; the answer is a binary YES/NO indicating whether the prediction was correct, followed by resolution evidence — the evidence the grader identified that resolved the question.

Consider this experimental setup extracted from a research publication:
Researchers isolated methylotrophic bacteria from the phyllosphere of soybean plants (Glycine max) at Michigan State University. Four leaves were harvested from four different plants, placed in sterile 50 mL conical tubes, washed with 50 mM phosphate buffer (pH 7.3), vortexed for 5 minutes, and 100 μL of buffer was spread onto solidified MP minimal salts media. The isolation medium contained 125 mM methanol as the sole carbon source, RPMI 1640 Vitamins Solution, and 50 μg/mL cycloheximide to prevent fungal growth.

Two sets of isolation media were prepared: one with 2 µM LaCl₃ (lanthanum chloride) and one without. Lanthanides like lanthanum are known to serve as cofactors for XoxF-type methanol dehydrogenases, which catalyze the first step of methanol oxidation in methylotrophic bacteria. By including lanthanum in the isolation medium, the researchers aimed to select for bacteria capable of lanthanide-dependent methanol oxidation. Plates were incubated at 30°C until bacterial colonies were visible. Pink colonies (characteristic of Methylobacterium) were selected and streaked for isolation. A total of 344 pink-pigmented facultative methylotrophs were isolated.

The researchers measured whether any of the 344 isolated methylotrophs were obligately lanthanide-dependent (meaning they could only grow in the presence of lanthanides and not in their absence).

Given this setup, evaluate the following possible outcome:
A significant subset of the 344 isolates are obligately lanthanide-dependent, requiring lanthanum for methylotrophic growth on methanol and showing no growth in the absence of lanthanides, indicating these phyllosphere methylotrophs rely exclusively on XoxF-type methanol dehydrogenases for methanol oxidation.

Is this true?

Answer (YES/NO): NO